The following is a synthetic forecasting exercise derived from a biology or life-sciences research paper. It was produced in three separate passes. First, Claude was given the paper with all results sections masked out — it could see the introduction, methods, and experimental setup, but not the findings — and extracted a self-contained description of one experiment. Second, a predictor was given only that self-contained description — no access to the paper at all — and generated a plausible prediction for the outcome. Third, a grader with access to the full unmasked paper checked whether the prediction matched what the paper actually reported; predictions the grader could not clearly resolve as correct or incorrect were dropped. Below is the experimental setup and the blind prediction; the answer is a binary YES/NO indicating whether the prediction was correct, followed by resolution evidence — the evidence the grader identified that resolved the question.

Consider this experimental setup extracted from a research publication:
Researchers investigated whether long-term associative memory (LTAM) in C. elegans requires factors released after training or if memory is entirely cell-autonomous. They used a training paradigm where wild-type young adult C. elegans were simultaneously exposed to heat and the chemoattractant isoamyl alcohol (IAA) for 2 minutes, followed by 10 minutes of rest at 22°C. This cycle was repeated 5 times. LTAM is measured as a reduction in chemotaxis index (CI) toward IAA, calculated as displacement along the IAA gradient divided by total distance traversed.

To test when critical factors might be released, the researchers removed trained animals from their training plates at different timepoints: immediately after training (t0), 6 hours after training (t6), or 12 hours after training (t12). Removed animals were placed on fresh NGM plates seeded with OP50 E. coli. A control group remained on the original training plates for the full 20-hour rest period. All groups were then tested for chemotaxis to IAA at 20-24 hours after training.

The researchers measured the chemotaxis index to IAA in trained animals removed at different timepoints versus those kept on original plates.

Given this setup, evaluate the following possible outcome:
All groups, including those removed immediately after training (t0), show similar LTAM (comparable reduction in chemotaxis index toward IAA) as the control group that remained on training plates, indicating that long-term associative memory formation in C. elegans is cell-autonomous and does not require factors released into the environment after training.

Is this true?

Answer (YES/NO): NO